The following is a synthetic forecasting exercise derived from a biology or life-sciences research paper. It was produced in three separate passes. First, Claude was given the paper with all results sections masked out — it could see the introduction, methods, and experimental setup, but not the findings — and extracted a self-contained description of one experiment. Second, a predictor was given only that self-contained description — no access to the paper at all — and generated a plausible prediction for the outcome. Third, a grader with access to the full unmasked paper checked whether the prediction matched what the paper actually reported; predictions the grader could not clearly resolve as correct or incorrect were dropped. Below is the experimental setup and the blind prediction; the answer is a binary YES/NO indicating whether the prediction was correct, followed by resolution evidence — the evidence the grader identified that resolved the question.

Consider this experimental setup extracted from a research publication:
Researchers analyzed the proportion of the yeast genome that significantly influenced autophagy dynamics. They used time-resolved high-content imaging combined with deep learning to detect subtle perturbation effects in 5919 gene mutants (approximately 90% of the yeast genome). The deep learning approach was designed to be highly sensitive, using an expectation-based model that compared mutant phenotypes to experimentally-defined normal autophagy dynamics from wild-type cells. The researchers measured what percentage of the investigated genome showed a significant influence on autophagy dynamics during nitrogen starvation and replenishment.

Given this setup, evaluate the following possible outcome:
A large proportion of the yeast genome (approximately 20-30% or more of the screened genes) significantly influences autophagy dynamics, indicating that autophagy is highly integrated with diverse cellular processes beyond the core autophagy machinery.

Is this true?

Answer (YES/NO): YES